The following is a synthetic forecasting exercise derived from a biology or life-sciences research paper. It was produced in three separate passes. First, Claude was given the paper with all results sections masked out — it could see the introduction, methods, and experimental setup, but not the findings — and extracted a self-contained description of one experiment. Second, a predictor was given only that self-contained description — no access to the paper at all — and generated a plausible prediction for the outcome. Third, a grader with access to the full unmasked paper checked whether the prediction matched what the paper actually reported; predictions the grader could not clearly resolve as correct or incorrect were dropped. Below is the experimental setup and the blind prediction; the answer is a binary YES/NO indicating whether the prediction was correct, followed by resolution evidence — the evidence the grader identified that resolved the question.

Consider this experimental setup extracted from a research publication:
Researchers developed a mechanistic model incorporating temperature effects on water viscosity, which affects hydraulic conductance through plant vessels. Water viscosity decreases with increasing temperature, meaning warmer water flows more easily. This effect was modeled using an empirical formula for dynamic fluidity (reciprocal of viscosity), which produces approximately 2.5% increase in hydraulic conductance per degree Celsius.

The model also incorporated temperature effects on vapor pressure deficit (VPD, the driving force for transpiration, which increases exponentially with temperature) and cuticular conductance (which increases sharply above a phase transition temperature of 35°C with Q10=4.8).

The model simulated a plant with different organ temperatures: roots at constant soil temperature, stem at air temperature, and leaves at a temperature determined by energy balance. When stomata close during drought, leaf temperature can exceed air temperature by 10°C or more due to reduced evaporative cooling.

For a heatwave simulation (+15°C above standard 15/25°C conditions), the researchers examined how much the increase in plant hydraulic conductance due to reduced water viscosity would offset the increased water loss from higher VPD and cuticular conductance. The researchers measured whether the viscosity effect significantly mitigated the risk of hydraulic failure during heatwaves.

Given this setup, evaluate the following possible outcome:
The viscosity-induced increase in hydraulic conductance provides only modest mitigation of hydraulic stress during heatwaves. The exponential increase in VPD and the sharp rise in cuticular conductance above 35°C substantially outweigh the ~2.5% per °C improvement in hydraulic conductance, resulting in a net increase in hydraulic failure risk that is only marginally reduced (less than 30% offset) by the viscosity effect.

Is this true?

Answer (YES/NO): NO